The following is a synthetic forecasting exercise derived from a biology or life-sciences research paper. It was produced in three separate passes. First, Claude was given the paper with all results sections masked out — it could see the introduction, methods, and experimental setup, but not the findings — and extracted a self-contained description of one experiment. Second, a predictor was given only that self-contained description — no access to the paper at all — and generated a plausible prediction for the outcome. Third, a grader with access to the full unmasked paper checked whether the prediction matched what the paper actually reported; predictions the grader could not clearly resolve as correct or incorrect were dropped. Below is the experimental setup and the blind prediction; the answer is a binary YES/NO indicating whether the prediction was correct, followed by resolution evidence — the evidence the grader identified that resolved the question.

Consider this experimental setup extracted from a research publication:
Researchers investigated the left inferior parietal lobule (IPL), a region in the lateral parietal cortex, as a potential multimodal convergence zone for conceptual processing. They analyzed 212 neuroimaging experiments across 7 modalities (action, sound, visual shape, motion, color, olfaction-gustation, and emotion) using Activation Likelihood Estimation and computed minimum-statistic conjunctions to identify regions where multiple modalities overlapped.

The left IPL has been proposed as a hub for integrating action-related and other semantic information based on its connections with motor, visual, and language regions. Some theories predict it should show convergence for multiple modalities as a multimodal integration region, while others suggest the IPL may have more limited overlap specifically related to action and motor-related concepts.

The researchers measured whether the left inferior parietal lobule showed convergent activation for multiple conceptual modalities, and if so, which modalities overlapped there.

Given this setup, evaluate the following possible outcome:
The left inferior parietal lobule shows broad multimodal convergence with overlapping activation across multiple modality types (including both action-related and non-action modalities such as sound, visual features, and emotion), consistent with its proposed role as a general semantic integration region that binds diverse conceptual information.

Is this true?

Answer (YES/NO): NO